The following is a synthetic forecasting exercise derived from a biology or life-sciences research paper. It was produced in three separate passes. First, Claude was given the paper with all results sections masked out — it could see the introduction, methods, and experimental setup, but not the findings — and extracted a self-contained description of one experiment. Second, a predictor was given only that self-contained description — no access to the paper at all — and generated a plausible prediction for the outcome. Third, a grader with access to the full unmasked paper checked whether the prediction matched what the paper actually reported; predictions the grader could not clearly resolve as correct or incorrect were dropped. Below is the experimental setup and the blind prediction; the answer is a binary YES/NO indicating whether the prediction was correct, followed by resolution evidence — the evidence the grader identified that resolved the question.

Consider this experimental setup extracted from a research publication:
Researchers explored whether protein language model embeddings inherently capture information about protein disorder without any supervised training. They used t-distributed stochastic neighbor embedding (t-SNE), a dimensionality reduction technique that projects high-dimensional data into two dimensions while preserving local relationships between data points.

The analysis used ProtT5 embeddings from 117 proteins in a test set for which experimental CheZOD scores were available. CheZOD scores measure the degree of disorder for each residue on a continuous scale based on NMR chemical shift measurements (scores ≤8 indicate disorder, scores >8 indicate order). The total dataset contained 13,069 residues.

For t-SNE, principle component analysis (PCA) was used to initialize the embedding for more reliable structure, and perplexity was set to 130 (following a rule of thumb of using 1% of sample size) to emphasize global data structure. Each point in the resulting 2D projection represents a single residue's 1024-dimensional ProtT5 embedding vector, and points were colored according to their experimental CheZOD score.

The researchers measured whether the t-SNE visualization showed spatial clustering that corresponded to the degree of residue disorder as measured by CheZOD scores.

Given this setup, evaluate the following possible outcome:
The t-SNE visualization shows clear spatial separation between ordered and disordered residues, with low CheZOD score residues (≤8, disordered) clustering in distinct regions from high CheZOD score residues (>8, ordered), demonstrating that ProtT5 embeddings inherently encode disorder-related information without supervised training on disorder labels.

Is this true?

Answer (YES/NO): NO